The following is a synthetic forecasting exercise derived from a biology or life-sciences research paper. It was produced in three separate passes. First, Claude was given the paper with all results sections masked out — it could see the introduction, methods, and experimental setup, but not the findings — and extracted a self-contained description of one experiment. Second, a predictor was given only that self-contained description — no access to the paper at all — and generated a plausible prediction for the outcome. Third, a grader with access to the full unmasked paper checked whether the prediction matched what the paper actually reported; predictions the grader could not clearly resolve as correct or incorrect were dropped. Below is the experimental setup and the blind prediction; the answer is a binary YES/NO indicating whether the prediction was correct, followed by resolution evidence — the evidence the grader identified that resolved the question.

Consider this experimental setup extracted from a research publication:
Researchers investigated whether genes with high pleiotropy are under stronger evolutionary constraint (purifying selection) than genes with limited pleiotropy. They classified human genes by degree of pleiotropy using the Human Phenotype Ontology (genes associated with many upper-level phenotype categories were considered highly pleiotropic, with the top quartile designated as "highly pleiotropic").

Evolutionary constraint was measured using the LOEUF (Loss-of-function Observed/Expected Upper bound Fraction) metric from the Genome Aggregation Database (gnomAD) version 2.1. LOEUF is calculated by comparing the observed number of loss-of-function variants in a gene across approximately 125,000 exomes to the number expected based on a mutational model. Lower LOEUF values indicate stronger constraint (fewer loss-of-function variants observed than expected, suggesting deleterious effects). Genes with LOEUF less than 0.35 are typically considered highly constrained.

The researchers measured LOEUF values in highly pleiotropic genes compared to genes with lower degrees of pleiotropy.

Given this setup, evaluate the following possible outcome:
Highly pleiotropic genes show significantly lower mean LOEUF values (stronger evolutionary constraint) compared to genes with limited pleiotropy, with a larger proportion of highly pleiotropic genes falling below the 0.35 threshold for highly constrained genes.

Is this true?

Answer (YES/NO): NO